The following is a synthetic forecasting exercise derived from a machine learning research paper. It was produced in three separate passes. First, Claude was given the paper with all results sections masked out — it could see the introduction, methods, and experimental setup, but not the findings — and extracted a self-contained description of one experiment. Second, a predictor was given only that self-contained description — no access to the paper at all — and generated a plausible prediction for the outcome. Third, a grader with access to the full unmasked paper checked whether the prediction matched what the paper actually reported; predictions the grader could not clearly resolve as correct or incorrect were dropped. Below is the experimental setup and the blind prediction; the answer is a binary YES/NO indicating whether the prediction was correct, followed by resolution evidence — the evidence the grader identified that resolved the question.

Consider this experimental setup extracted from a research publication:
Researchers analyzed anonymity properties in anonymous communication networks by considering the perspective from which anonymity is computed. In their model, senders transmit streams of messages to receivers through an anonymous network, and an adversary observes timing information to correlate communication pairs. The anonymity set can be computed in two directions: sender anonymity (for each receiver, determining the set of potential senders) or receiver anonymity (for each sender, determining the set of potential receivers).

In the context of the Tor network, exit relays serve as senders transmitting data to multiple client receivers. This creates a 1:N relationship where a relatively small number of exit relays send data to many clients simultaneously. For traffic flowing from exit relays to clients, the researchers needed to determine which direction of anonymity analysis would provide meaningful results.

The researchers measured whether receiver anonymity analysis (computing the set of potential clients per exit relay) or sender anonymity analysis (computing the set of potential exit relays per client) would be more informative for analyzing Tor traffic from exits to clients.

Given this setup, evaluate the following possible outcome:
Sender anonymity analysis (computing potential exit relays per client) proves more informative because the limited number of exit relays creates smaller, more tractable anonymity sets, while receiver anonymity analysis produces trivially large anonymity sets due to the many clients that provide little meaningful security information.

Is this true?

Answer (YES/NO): YES